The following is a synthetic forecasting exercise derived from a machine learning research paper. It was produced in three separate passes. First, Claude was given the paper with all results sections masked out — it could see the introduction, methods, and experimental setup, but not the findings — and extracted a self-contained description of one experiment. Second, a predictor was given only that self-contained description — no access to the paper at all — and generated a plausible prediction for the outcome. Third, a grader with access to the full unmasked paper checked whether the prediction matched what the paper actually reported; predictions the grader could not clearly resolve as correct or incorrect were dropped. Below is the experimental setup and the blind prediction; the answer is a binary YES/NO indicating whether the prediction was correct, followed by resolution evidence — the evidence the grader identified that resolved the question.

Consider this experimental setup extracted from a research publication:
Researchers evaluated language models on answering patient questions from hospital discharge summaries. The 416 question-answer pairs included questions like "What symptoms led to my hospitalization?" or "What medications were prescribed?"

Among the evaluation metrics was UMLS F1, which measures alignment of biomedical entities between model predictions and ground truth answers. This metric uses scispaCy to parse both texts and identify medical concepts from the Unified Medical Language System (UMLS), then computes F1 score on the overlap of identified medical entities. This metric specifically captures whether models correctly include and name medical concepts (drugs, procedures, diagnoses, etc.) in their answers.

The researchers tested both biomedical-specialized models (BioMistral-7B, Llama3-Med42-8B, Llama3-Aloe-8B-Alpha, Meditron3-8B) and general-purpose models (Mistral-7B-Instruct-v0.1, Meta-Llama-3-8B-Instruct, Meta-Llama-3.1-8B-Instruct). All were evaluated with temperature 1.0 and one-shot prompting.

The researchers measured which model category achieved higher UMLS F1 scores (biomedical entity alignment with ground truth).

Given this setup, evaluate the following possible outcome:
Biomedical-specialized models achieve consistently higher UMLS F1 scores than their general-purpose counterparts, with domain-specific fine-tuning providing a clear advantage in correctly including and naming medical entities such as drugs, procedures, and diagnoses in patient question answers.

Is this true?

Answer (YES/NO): NO